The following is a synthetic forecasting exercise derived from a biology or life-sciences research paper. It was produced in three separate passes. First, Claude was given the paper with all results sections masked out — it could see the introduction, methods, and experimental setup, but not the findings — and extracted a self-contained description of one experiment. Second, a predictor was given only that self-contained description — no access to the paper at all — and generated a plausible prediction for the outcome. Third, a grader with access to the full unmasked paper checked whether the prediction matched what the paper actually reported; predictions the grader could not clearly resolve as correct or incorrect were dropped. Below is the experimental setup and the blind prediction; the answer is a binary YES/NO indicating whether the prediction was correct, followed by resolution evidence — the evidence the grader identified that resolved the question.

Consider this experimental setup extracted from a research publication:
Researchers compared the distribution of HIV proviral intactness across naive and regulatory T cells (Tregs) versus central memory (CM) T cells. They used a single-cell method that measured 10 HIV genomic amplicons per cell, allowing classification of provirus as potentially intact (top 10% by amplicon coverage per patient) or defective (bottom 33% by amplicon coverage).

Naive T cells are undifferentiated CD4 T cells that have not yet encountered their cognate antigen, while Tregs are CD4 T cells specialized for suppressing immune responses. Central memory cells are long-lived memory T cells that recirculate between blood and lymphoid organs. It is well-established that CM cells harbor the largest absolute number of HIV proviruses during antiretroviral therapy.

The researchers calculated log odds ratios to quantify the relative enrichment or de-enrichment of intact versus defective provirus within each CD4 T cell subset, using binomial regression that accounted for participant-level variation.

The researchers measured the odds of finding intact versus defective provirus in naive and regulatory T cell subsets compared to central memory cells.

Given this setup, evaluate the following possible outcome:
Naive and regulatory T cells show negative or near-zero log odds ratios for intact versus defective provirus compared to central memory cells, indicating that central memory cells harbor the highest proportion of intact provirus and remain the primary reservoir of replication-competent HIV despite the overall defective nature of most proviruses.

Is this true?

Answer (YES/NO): NO